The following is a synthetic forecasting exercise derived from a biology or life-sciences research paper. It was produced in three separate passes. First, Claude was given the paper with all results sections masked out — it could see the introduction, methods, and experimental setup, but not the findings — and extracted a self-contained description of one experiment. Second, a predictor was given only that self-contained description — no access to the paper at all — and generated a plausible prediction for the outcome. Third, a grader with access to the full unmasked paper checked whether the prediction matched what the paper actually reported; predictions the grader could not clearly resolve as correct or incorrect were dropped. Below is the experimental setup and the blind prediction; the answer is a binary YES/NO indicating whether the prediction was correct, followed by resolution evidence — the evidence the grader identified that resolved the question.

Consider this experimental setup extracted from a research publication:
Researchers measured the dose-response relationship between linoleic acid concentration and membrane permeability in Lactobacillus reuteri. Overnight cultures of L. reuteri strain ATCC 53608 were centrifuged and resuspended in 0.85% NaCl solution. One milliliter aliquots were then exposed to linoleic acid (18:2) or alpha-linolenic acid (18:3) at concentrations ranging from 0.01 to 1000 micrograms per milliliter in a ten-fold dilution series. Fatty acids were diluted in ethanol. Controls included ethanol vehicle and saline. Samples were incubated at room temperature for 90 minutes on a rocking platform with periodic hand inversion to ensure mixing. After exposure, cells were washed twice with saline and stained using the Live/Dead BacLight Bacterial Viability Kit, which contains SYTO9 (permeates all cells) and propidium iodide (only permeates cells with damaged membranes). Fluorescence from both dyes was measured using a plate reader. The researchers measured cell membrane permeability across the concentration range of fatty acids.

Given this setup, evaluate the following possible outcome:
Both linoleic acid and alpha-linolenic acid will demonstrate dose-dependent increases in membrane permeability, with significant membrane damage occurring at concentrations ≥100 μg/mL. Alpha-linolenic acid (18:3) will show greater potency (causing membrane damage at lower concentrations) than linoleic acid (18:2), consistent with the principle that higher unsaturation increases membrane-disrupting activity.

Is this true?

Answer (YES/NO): NO